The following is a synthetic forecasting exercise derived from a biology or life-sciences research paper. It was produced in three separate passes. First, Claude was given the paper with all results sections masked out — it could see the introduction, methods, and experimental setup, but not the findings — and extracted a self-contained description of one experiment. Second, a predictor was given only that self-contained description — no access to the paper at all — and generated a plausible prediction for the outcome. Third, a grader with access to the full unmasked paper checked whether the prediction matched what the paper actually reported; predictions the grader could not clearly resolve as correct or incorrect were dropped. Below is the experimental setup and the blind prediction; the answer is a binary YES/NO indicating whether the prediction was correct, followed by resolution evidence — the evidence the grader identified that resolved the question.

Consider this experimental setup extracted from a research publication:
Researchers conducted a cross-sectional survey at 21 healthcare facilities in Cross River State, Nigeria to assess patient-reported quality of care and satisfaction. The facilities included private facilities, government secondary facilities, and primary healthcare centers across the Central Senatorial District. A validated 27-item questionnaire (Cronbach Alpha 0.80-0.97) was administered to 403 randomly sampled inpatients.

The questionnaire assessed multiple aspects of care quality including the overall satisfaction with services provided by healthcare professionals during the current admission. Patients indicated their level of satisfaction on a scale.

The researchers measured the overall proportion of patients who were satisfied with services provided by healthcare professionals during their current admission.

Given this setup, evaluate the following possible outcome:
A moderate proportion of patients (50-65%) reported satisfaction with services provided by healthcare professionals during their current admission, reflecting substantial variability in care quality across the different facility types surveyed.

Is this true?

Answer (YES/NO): NO